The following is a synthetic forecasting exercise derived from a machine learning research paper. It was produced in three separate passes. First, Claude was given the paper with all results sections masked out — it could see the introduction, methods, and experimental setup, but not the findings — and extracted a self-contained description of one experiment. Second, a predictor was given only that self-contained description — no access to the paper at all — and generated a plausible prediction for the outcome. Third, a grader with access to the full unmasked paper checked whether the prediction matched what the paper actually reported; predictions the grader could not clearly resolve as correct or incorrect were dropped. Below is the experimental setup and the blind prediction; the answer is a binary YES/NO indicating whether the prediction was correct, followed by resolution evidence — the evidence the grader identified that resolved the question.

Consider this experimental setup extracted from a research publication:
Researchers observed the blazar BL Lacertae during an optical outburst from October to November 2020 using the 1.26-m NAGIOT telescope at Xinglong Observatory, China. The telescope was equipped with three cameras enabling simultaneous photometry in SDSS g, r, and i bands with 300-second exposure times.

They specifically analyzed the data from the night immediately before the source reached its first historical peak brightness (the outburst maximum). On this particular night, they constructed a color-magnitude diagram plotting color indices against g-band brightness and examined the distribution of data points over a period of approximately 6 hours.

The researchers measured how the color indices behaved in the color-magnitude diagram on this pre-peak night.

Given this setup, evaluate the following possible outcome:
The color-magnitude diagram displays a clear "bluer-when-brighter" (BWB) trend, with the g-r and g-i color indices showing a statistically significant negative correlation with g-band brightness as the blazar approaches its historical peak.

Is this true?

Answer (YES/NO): NO